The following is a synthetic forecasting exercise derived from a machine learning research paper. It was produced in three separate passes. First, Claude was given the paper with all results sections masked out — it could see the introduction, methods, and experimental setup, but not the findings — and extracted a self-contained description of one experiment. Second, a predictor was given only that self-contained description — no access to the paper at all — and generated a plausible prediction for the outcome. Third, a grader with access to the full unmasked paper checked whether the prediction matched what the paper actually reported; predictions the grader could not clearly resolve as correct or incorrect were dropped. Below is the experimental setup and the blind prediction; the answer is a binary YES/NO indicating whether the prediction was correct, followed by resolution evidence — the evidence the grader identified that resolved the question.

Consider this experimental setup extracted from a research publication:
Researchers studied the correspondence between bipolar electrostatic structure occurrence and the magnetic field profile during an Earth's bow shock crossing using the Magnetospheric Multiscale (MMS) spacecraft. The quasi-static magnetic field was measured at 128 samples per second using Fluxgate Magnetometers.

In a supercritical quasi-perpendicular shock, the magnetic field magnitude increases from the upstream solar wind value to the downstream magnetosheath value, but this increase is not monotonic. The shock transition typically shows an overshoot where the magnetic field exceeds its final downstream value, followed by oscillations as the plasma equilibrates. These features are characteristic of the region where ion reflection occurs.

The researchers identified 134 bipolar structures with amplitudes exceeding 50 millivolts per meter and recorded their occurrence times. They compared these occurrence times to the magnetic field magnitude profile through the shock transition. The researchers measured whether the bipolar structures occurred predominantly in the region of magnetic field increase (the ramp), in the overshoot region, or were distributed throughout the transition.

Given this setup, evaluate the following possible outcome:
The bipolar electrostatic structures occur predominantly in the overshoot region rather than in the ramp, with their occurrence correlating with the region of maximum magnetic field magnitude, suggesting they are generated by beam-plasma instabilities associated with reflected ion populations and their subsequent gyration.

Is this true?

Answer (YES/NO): NO